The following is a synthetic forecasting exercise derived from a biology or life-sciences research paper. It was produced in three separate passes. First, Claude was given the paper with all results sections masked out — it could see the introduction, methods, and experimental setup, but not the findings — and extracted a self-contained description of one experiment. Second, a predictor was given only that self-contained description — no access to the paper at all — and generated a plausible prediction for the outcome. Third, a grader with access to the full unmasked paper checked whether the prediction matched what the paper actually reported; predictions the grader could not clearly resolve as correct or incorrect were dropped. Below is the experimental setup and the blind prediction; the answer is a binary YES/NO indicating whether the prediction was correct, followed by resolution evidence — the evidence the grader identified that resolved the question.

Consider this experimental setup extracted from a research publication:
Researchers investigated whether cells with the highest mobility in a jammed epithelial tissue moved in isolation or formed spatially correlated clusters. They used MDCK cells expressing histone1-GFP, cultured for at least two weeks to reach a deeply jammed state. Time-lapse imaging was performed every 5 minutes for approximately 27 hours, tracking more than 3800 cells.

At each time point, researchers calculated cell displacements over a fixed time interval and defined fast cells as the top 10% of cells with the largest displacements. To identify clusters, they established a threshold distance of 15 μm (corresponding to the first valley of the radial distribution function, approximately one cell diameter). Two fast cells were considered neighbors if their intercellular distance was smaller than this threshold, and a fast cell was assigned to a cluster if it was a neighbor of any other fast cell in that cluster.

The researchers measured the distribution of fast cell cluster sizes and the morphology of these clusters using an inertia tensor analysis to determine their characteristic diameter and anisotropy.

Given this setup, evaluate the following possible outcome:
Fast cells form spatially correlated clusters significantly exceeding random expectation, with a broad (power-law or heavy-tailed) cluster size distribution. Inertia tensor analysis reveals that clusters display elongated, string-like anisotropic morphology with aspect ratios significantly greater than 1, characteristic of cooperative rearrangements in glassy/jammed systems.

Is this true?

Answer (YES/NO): YES